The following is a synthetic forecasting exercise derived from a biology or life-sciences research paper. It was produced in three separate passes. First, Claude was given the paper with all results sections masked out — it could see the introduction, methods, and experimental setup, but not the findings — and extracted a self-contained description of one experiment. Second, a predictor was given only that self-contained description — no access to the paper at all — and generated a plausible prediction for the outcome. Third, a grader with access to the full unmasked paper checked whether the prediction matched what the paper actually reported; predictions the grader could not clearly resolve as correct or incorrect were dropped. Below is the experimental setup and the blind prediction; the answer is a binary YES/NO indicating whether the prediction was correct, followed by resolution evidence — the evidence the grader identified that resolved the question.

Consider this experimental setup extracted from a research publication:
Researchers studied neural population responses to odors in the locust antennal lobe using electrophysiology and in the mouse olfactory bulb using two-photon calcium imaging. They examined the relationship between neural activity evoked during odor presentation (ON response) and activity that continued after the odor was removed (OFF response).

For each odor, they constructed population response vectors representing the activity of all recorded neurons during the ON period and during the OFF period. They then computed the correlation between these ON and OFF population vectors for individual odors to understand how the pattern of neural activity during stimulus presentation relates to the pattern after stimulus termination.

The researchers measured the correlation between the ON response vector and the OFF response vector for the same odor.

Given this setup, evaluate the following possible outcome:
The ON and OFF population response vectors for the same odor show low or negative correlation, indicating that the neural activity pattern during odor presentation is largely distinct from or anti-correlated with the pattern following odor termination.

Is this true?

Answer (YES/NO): YES